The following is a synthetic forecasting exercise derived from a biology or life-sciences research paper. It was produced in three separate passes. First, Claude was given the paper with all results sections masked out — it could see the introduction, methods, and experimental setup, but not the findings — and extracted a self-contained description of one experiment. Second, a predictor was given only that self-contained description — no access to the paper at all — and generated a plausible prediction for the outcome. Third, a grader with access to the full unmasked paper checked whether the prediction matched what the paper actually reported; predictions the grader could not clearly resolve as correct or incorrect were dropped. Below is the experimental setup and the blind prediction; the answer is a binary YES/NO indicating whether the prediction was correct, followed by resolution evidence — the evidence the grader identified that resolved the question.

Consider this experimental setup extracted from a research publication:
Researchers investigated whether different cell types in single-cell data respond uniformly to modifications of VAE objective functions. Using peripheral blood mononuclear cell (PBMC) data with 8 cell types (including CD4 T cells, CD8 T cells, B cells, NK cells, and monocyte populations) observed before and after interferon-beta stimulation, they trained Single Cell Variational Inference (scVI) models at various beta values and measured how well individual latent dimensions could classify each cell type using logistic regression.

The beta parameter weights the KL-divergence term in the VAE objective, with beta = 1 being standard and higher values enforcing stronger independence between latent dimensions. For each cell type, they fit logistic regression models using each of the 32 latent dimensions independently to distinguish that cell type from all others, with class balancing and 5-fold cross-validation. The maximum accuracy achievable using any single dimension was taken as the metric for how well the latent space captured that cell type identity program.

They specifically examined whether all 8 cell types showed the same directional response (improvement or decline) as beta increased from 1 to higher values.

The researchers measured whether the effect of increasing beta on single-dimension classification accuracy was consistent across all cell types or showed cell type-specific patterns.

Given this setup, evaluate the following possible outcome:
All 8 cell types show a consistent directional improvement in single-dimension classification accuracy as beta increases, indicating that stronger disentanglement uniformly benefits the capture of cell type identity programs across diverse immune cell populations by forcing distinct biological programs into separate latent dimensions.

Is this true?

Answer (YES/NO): NO